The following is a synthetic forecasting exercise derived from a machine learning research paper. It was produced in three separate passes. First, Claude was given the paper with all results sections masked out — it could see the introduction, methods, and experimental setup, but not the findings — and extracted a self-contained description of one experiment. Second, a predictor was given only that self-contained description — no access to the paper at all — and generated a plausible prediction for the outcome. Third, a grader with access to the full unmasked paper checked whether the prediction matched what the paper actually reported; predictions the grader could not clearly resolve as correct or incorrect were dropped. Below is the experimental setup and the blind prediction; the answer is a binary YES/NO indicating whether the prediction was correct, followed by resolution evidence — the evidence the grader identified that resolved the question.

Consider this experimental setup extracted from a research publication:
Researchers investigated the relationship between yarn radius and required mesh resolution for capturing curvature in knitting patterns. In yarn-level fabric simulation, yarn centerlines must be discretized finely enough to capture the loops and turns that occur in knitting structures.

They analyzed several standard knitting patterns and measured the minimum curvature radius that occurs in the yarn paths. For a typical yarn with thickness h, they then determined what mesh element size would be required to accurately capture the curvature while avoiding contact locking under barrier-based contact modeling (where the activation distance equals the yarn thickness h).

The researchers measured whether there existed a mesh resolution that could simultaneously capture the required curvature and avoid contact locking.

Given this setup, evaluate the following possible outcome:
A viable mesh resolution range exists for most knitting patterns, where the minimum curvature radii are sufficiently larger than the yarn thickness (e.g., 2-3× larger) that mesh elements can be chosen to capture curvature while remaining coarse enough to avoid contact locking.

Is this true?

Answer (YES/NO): NO